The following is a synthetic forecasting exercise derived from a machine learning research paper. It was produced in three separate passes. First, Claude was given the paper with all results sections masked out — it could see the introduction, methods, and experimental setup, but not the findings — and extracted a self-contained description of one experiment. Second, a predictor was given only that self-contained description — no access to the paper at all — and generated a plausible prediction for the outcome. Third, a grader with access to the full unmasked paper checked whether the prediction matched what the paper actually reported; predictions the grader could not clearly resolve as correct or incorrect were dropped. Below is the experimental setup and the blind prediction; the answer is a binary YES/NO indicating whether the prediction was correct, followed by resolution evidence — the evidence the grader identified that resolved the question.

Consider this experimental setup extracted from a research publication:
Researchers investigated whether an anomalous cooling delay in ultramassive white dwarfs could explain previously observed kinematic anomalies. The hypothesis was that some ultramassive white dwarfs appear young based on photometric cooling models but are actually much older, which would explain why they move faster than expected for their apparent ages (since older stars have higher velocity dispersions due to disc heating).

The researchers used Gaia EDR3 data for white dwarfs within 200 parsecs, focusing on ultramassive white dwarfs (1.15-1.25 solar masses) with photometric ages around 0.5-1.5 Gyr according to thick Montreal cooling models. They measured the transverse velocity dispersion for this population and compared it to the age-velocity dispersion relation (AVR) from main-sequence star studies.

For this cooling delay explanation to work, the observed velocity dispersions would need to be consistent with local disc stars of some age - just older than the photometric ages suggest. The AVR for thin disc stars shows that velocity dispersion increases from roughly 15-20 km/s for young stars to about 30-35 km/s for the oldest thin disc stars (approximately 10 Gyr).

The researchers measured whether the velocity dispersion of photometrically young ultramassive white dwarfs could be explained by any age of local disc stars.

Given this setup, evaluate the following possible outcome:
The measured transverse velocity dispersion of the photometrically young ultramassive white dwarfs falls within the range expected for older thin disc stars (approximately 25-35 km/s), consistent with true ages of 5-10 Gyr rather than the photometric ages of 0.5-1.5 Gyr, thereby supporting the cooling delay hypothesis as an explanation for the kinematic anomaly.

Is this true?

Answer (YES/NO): NO